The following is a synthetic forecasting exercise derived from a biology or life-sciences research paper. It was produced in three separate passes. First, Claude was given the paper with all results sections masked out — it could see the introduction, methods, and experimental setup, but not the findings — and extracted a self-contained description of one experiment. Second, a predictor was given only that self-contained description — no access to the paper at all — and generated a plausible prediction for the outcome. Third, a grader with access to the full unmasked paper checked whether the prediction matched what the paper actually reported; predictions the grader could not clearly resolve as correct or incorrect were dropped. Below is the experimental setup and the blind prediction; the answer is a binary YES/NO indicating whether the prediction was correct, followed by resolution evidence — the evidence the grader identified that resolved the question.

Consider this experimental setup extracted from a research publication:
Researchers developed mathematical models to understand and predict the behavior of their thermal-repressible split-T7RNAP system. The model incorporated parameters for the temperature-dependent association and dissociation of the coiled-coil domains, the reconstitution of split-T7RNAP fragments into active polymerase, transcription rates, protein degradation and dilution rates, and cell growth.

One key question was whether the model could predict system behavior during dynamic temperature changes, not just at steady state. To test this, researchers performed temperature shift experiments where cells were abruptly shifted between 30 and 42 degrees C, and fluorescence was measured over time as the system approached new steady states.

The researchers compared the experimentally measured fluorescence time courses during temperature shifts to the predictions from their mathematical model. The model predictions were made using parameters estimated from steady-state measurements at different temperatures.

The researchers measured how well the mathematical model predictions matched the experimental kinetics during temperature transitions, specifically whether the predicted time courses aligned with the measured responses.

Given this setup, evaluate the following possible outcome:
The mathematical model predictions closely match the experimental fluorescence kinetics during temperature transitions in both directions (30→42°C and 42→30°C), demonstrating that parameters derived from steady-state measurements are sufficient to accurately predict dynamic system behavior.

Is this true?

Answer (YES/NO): NO